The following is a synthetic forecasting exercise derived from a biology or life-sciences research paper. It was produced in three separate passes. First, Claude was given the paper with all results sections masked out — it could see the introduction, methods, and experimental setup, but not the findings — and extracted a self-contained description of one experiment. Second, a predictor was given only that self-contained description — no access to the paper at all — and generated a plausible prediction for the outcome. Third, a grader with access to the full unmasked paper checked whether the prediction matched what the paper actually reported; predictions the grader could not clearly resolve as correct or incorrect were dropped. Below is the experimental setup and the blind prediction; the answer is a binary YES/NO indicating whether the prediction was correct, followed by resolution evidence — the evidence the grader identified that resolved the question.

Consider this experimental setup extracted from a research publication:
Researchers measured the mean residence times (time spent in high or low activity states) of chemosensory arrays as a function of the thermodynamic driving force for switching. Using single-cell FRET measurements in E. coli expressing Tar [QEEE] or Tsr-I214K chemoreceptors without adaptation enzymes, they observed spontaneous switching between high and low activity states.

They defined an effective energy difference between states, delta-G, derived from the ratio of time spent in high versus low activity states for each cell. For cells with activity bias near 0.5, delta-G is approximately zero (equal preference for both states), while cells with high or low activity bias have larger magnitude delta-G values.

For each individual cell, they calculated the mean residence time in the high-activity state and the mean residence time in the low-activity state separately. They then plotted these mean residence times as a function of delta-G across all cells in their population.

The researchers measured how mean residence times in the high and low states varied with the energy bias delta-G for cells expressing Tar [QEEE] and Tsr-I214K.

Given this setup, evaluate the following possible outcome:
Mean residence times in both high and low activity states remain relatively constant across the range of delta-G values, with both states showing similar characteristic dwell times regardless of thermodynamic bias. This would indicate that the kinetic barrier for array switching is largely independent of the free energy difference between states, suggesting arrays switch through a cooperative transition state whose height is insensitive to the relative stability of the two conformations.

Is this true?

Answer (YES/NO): NO